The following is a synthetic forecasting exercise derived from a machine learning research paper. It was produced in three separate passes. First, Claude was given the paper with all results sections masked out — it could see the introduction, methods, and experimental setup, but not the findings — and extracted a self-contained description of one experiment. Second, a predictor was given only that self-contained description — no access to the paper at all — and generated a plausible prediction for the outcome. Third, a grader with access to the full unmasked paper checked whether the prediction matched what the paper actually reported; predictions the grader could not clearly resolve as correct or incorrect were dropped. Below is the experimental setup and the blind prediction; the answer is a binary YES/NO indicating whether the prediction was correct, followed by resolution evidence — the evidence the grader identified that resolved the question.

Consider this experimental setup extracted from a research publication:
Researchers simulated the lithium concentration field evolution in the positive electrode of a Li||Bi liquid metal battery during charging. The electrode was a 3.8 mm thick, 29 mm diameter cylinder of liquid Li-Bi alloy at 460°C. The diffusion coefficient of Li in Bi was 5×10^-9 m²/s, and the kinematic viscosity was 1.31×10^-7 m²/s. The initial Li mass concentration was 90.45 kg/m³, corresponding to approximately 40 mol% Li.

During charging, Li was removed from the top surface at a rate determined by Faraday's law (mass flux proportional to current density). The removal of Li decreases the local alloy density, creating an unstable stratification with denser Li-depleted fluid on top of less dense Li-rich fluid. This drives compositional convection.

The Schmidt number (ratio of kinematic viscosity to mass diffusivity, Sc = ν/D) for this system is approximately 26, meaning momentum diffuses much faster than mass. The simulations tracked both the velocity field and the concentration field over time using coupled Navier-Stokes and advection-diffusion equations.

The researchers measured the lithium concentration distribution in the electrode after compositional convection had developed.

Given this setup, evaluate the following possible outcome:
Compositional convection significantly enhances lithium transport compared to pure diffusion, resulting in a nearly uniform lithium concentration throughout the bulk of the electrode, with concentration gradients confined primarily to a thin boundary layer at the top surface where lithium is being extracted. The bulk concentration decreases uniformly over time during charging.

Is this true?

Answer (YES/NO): NO